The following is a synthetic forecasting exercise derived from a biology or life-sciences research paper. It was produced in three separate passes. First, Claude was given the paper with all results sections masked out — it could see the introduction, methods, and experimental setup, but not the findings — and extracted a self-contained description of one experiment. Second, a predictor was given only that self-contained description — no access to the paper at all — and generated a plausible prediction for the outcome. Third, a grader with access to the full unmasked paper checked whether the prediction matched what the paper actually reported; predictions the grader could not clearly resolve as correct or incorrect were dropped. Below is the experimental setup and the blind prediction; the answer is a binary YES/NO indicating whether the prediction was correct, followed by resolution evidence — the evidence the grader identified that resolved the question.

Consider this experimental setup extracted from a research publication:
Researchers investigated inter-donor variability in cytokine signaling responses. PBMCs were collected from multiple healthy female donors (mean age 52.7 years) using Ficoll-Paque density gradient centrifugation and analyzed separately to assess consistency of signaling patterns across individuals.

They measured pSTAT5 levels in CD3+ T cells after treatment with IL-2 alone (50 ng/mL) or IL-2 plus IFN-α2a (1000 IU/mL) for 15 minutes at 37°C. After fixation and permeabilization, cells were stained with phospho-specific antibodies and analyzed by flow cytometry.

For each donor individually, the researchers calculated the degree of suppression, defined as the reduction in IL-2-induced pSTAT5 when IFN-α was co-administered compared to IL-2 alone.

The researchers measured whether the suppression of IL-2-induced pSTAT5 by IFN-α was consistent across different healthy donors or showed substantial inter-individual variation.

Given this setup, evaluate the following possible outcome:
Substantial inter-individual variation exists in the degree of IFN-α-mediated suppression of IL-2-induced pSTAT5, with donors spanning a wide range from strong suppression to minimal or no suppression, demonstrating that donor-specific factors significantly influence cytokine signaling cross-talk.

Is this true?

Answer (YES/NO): NO